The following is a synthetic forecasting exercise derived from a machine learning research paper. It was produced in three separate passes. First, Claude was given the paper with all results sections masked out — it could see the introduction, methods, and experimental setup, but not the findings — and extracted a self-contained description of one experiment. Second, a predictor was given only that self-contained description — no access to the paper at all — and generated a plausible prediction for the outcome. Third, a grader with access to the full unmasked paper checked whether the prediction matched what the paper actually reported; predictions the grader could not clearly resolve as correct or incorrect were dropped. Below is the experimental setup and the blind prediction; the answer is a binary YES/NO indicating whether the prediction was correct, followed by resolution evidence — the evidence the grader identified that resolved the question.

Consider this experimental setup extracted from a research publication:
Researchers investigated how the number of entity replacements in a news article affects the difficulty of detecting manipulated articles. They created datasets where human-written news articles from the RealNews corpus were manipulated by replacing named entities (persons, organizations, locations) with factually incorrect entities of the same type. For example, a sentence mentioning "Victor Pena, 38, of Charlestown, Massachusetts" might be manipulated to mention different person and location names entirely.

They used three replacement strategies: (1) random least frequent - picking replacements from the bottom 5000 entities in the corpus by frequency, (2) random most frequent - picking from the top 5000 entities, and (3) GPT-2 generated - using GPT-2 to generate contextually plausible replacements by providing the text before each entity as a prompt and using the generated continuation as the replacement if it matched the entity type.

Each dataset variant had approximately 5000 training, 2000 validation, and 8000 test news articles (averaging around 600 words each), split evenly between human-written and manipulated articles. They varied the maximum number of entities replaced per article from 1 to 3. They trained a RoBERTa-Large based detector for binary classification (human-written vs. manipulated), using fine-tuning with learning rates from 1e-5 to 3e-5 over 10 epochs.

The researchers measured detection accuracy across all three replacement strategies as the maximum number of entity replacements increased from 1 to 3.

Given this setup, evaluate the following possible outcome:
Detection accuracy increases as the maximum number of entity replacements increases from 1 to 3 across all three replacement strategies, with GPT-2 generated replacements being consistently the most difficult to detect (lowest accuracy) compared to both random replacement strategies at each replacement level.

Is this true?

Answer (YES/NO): NO